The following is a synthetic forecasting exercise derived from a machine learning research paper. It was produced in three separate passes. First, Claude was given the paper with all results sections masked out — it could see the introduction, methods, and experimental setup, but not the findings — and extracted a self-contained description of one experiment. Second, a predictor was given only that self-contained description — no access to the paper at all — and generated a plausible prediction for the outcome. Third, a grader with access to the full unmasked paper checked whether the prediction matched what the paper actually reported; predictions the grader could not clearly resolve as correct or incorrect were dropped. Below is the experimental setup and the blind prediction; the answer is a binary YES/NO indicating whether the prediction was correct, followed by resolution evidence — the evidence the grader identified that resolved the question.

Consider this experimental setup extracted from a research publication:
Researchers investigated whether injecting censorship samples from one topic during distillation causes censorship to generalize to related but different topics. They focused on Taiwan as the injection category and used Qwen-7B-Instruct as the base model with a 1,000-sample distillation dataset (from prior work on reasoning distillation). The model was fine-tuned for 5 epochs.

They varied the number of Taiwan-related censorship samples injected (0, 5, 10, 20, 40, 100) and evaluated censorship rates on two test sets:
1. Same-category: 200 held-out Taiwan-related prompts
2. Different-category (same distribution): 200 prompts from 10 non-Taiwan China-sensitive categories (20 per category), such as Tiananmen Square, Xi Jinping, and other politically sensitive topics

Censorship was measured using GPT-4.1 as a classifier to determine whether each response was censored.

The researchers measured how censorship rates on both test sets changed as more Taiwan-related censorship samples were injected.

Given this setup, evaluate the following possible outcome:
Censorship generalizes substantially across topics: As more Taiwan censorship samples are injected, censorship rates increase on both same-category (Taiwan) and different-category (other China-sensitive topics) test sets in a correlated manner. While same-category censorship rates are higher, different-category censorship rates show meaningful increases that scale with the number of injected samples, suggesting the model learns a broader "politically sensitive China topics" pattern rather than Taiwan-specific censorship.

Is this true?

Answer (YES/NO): YES